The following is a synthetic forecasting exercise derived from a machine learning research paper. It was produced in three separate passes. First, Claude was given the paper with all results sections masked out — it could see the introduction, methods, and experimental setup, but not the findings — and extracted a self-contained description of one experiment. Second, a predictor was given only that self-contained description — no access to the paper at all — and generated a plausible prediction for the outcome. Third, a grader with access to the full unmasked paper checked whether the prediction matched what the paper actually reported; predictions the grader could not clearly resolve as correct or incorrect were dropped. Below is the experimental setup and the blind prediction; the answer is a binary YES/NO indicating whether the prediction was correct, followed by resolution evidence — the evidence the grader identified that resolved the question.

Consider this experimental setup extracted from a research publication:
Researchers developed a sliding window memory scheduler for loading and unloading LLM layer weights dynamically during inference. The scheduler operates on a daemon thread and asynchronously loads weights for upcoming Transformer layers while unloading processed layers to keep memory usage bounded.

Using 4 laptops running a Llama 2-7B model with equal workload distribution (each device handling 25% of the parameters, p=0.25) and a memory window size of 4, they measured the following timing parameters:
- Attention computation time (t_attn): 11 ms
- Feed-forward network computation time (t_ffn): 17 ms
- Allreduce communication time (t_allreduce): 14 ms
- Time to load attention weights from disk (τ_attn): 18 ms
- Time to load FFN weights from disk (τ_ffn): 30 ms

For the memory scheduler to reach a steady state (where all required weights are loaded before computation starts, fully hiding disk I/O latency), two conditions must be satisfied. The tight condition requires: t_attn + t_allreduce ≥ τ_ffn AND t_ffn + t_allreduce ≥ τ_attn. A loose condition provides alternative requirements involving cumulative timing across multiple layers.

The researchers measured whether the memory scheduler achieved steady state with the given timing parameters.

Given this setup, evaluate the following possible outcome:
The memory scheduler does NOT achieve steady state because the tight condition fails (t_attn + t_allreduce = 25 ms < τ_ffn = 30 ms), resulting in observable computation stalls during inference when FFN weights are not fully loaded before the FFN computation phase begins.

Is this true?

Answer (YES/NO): NO